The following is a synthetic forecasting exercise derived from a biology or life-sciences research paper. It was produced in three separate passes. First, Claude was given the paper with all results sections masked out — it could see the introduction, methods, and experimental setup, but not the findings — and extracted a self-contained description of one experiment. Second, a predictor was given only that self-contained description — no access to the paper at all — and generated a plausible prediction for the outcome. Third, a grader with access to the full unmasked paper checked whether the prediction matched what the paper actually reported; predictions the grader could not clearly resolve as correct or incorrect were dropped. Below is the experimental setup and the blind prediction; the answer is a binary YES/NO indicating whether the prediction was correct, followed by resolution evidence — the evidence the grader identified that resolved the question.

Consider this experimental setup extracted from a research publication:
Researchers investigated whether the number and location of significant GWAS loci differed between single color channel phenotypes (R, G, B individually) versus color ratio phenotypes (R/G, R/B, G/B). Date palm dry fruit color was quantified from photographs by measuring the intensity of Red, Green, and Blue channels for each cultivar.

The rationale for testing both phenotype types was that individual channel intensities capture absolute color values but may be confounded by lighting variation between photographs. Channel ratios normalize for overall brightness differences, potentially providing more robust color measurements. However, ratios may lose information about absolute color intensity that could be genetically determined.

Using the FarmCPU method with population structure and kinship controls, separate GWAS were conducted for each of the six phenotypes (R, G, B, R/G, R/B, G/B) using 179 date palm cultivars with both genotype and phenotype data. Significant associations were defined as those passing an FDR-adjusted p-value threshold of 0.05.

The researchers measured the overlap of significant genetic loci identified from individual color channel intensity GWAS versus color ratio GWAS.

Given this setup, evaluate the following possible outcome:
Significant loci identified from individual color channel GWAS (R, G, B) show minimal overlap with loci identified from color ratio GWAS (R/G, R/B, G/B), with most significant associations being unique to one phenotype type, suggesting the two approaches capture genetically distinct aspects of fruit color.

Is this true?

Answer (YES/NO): NO